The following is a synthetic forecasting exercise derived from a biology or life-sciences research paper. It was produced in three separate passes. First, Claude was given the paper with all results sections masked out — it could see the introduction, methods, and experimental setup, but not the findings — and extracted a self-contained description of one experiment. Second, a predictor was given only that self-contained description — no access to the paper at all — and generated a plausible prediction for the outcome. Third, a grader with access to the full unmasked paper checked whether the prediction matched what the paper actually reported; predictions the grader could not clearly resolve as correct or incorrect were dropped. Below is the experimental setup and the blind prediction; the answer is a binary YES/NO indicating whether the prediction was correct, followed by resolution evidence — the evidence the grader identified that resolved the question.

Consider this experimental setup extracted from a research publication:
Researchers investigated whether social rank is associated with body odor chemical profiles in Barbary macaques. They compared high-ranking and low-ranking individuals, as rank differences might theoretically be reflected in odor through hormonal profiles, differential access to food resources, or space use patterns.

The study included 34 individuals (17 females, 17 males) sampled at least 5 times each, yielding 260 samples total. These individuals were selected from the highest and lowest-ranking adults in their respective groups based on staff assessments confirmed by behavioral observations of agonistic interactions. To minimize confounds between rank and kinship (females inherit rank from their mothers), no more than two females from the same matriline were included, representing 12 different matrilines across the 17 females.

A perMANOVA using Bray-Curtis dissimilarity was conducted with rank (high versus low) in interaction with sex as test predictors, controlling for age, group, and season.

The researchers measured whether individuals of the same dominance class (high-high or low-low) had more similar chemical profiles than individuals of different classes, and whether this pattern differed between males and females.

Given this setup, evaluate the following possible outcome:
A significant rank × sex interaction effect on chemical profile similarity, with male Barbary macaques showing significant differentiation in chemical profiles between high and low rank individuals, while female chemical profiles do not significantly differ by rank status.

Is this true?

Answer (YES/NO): NO